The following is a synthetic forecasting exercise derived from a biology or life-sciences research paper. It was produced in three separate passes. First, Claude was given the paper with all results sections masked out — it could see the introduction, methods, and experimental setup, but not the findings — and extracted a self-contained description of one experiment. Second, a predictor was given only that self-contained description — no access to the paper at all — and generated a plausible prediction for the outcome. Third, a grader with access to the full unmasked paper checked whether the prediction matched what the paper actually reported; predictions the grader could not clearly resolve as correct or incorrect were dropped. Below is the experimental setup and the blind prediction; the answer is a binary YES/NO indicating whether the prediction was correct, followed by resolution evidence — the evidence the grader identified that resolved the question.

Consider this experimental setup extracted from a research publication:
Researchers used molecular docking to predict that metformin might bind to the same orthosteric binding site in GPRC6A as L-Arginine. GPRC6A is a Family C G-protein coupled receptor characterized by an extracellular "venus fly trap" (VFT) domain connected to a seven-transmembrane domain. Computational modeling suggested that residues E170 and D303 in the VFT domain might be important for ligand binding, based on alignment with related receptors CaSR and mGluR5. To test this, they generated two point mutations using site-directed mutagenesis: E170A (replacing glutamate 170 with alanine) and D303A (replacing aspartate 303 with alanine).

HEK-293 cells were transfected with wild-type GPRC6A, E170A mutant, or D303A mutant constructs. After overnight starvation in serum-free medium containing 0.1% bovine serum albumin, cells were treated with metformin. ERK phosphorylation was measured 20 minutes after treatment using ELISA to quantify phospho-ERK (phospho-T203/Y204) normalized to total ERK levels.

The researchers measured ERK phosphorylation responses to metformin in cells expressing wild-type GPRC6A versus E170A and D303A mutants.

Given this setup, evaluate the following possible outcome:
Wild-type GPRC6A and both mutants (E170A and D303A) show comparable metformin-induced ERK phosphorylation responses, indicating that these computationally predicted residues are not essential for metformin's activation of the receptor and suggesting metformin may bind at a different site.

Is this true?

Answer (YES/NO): NO